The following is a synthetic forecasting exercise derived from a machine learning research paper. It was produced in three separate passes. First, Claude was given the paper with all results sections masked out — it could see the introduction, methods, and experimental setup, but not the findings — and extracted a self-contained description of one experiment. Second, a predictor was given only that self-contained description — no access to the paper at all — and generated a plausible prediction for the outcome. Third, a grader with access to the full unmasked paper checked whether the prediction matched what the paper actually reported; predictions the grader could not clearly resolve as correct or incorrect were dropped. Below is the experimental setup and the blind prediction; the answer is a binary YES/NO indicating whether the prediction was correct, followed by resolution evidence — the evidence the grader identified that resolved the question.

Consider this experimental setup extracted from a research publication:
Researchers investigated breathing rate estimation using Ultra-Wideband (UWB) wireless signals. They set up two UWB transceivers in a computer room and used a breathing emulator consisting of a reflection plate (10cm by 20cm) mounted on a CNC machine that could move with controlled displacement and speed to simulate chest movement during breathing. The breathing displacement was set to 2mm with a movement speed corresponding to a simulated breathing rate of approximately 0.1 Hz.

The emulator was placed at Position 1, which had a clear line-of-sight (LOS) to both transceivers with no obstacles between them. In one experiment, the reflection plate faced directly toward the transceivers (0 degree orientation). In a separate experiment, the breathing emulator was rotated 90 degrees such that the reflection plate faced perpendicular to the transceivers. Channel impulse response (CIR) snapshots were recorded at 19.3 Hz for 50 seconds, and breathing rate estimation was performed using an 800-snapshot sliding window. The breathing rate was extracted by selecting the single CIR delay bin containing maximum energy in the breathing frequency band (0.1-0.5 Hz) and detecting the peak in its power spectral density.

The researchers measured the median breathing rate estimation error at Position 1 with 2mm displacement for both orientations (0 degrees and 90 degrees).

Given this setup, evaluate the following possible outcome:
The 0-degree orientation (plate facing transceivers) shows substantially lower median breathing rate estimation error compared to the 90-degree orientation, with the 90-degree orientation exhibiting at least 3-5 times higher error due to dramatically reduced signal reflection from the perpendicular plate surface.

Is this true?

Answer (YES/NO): NO